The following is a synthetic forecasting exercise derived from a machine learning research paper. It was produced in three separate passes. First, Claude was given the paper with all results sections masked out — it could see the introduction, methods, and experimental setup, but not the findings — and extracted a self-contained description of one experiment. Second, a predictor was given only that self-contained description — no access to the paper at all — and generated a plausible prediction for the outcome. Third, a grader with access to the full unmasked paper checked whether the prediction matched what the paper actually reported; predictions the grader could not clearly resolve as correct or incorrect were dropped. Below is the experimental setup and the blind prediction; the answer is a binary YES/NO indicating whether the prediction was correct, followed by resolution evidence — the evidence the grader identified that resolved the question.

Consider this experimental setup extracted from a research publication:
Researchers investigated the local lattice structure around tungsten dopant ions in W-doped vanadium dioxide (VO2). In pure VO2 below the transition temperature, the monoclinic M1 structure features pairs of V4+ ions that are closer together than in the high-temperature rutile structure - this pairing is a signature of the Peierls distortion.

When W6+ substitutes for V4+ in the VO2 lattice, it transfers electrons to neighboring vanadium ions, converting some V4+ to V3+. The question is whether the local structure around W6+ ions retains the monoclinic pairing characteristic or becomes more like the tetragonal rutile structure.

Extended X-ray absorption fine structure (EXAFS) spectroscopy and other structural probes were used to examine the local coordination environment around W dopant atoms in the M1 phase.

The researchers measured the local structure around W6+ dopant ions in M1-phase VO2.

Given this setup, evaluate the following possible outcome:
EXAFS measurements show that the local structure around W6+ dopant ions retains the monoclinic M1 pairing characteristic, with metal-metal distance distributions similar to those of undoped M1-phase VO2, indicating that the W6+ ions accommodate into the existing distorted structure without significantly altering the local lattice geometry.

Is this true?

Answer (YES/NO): NO